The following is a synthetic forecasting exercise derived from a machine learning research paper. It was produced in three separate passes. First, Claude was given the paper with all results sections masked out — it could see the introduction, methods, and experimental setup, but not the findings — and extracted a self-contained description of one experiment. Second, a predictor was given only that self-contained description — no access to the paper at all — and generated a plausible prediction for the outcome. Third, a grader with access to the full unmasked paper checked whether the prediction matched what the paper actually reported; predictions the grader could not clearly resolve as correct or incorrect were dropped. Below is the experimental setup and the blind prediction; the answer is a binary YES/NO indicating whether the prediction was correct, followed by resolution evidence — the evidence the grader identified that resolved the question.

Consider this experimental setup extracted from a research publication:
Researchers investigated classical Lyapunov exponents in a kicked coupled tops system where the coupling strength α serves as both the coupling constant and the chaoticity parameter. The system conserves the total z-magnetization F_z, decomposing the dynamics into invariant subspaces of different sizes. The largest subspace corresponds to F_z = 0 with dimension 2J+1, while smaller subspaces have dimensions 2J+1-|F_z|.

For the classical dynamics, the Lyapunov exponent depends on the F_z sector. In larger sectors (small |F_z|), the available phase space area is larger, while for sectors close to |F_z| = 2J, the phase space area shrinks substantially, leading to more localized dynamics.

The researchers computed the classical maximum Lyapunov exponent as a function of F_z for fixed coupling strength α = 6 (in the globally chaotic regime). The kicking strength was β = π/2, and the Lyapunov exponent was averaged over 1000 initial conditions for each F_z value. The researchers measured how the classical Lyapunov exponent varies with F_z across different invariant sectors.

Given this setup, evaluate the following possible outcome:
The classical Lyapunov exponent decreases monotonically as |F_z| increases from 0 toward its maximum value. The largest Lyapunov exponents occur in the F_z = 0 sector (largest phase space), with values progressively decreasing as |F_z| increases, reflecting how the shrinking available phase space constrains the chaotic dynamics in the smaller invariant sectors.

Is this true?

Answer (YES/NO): YES